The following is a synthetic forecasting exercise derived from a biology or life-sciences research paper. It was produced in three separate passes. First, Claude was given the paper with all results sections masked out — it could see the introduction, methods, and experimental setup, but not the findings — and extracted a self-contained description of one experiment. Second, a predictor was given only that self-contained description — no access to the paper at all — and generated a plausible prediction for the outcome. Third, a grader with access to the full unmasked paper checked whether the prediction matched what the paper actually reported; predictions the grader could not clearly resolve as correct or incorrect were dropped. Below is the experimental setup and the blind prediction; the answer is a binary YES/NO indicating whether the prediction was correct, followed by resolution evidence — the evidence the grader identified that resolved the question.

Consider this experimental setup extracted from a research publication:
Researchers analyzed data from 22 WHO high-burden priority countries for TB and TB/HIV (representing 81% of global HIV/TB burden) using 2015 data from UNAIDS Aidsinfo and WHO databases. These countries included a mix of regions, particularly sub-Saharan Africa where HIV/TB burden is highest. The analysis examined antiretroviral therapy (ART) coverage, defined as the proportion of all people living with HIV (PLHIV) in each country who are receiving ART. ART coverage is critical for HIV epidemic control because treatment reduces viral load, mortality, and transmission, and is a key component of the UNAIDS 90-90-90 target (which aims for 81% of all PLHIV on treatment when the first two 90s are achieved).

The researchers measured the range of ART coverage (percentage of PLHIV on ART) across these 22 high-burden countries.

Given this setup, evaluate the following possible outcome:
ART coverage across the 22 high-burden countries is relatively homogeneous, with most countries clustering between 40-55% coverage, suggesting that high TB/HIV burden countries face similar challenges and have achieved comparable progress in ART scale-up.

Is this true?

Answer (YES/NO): NO